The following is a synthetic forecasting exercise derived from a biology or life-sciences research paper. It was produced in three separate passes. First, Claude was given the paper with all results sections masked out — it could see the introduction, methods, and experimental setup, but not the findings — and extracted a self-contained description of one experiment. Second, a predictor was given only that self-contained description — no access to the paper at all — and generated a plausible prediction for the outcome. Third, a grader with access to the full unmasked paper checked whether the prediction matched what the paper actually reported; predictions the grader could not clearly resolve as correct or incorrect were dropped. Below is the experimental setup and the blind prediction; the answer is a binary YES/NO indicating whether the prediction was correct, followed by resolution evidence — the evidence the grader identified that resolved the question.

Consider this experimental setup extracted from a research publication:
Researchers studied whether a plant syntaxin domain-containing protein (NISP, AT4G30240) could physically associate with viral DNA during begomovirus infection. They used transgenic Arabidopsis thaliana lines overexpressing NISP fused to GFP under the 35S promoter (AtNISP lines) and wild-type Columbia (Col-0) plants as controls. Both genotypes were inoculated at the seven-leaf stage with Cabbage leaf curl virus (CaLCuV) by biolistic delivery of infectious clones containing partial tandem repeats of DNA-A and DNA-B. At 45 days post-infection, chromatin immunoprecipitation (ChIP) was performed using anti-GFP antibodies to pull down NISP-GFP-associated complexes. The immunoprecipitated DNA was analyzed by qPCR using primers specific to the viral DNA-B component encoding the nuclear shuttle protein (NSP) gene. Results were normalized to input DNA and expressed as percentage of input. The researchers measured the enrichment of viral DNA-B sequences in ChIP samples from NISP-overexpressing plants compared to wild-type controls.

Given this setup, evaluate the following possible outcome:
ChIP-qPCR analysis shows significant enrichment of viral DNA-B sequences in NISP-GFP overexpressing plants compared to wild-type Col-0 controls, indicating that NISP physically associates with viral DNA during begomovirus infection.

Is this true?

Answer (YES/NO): YES